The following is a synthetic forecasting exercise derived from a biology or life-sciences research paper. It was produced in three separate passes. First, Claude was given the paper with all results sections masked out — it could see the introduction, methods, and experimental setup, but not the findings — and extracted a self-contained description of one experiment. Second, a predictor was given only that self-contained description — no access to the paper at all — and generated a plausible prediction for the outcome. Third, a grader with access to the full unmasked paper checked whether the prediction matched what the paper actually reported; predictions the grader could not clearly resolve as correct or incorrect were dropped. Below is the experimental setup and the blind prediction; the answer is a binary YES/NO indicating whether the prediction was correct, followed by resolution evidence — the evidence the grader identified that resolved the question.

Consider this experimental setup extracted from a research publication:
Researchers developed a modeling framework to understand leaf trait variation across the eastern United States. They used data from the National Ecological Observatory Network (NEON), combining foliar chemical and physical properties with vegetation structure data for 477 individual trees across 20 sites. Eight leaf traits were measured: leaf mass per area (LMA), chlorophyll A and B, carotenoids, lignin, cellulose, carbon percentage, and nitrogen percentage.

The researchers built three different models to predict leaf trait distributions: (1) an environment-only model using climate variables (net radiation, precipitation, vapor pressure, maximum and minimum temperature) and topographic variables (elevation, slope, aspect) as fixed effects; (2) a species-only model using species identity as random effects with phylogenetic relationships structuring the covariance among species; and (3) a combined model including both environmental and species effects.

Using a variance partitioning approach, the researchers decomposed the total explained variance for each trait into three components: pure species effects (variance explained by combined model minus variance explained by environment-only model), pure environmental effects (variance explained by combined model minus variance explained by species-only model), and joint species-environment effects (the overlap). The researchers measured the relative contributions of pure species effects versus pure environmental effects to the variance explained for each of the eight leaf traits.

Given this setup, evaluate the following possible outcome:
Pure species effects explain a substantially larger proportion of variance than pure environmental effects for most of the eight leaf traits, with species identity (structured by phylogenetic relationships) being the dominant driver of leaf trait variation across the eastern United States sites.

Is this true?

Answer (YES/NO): NO